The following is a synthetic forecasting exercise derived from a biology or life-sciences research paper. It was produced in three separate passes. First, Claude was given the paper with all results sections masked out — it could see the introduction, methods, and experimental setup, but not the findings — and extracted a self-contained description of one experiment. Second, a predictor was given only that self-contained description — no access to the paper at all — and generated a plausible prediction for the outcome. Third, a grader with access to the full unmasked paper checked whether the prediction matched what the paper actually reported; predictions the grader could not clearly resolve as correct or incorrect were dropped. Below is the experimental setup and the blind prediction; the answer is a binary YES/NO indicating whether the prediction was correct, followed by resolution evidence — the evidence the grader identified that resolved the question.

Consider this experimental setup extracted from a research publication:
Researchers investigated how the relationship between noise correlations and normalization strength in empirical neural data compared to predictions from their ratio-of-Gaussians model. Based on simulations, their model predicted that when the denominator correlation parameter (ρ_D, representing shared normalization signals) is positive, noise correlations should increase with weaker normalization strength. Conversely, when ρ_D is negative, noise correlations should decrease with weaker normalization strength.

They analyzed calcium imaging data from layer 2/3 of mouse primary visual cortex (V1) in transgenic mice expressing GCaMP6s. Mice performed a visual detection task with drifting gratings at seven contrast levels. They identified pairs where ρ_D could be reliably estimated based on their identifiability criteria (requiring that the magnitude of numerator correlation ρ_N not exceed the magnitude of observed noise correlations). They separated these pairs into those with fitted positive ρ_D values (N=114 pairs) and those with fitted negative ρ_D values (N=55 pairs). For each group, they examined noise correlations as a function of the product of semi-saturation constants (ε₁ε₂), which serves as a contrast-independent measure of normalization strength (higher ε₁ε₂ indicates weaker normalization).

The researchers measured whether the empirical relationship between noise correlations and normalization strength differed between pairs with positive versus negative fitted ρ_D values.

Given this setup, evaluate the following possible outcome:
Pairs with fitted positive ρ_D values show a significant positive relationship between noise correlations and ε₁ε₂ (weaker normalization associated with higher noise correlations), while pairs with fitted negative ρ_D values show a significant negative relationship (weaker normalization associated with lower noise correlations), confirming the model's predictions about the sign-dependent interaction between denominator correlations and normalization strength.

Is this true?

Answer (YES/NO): YES